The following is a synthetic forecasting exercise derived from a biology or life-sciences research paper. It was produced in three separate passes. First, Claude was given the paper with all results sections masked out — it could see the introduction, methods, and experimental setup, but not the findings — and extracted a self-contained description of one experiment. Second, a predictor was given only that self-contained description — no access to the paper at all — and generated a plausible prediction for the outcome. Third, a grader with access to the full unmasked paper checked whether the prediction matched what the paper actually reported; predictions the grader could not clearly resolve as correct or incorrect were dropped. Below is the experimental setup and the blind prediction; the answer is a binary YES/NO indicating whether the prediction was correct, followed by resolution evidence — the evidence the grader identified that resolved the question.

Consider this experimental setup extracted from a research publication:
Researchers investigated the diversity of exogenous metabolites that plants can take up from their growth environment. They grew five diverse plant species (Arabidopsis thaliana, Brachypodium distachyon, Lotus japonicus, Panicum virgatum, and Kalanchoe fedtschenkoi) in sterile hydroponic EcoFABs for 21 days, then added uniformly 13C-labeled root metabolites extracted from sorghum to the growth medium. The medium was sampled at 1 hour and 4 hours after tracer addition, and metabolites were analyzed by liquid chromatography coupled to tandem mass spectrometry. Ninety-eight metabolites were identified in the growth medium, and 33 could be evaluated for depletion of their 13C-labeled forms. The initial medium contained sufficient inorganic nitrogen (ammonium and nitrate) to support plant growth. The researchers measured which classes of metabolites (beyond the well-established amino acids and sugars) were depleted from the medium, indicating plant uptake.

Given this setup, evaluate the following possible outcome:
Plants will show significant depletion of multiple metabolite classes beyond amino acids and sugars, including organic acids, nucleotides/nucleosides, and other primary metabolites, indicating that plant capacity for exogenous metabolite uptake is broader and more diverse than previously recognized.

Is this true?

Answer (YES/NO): YES